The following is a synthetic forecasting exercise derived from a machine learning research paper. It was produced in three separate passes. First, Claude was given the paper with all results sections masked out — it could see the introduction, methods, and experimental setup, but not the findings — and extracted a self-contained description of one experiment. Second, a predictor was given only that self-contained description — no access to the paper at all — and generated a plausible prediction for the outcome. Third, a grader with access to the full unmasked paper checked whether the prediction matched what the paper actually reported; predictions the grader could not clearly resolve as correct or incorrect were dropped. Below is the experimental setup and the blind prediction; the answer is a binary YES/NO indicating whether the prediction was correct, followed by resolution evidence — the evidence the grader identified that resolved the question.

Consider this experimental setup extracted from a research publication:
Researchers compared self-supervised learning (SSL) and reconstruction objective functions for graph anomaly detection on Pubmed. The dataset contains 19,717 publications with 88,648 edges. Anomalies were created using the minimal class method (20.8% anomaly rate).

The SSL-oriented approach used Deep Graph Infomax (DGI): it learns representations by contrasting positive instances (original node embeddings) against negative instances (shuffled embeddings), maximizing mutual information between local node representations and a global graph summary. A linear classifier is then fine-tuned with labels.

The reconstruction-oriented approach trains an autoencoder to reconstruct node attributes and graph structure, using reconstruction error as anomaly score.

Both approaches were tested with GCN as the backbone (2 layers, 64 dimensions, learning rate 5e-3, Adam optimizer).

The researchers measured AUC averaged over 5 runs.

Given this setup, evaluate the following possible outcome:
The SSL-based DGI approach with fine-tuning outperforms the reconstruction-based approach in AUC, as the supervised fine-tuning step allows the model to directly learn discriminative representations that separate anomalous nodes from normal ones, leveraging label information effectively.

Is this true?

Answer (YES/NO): YES